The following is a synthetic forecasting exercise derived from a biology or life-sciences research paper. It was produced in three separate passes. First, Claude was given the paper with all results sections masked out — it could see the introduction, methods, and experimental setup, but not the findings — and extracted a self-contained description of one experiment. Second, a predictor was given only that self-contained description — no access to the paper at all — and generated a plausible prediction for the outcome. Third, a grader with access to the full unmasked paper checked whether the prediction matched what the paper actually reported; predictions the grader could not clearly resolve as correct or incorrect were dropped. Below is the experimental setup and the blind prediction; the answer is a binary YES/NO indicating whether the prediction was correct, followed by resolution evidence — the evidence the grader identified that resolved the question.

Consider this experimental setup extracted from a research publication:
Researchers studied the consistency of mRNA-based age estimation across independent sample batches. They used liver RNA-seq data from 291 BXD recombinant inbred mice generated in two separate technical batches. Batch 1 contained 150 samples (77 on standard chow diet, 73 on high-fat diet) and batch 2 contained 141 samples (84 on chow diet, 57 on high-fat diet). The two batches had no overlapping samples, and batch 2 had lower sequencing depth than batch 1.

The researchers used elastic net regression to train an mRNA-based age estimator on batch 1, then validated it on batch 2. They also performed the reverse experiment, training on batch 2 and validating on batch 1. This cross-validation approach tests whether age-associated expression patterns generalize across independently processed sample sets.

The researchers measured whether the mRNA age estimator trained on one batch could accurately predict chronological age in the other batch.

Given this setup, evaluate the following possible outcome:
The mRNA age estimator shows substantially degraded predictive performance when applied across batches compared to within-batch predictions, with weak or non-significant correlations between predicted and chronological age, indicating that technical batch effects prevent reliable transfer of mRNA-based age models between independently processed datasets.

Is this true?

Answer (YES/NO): NO